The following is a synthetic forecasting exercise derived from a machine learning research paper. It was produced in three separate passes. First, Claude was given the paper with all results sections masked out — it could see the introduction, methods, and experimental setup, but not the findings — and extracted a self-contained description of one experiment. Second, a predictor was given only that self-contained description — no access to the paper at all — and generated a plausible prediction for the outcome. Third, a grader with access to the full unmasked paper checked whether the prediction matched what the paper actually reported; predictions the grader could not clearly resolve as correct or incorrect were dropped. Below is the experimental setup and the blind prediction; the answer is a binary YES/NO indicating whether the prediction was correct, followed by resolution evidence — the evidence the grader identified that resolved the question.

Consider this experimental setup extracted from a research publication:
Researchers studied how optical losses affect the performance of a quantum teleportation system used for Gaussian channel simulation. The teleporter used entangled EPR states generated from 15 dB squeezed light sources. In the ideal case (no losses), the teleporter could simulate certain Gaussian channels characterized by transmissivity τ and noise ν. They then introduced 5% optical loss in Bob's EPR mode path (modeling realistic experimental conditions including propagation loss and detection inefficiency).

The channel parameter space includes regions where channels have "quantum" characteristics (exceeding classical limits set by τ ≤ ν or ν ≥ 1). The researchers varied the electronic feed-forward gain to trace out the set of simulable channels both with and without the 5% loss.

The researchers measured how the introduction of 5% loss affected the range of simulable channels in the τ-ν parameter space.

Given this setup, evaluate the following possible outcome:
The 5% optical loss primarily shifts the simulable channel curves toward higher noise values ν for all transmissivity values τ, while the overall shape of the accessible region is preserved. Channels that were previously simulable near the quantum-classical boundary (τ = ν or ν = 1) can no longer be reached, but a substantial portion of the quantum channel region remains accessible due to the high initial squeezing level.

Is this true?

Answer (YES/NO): NO